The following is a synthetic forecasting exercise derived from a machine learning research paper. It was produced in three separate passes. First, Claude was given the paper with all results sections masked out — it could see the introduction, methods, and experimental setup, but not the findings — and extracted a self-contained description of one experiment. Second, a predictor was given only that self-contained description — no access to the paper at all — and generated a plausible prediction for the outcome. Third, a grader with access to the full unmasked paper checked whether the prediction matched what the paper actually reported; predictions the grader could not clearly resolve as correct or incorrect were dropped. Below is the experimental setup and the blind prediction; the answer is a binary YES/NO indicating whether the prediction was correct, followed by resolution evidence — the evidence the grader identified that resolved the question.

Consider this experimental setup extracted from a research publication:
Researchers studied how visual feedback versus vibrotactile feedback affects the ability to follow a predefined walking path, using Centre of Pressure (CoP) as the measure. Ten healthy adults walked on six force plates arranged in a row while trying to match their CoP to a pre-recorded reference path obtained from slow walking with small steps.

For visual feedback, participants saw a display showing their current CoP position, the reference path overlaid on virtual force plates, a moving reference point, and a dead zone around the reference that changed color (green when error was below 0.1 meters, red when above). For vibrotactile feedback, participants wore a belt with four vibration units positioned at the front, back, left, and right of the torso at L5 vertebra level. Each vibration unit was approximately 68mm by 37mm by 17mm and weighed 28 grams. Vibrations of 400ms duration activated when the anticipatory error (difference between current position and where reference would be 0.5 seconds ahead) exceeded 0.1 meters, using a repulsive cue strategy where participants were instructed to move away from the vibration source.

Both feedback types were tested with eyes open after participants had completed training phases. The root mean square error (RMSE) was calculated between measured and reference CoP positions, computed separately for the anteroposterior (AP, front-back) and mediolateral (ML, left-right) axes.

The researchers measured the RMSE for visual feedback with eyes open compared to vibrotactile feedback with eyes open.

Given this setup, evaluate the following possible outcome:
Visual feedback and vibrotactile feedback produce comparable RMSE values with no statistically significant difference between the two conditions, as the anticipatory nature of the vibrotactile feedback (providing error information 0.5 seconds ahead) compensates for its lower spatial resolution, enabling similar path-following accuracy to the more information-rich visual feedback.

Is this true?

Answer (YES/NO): NO